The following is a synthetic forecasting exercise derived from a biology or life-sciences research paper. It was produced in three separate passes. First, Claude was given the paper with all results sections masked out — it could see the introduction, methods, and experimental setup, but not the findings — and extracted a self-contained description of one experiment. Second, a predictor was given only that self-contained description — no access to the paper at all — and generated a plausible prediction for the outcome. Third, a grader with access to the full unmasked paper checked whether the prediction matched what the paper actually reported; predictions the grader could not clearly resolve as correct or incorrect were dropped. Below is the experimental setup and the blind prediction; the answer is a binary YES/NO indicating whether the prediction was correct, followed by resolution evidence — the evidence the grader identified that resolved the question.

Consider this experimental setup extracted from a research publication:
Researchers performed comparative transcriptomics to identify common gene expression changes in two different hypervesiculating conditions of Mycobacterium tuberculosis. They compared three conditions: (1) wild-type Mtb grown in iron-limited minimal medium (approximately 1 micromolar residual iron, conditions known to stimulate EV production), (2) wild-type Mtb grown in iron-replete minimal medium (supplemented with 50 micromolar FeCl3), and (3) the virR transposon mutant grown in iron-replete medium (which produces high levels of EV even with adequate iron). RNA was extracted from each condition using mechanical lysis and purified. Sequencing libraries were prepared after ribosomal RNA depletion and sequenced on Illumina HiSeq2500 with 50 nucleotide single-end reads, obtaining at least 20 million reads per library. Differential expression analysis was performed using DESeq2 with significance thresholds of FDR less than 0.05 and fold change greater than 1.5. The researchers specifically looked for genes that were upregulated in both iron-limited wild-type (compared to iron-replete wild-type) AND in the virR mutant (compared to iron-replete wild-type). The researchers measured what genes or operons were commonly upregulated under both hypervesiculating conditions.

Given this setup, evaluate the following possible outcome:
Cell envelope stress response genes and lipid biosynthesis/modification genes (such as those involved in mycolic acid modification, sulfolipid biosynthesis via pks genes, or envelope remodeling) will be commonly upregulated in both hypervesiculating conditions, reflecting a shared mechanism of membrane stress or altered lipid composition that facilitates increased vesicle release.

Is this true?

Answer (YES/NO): NO